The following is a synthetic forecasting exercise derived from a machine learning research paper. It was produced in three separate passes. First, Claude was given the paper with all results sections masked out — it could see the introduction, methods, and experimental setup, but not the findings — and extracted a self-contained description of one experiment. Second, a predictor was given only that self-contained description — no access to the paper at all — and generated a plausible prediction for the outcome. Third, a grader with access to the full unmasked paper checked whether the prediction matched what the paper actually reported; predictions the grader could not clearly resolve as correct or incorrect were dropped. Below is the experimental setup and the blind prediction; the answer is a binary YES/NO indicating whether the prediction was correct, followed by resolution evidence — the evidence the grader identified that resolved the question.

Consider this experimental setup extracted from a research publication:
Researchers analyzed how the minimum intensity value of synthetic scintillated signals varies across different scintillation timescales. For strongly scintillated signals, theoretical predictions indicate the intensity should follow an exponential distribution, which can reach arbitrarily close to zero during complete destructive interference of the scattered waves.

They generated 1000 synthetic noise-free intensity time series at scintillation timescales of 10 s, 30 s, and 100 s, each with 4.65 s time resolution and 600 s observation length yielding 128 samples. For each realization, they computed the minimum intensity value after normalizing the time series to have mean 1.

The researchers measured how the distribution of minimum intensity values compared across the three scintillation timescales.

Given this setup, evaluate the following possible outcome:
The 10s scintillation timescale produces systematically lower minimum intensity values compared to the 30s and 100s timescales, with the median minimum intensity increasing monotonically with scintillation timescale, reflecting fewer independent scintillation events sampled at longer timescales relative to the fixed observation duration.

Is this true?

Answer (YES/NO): YES